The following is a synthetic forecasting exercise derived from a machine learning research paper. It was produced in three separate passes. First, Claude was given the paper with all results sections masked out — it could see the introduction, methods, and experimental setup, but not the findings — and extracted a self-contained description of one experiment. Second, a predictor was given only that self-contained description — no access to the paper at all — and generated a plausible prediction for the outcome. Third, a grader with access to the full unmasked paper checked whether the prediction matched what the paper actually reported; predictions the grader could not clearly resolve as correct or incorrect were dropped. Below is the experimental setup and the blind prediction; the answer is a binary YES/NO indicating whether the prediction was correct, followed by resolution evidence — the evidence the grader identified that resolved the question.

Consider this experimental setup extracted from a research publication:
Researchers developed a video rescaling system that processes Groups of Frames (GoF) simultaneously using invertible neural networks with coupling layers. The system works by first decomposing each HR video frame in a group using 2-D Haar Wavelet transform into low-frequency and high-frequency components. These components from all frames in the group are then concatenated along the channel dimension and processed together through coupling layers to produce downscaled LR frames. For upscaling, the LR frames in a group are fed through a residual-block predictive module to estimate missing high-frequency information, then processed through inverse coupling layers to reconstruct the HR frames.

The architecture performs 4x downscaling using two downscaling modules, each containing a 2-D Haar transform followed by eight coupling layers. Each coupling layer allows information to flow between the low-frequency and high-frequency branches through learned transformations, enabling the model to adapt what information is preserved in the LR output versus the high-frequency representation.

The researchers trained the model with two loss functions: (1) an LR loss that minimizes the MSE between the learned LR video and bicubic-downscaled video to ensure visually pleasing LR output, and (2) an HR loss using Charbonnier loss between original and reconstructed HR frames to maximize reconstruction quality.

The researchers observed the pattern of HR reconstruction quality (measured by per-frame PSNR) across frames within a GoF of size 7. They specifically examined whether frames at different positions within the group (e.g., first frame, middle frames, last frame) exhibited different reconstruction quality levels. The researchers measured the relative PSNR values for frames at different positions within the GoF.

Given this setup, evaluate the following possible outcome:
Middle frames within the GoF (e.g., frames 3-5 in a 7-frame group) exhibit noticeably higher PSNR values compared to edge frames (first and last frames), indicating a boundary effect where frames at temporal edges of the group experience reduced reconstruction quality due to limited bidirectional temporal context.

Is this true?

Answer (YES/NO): YES